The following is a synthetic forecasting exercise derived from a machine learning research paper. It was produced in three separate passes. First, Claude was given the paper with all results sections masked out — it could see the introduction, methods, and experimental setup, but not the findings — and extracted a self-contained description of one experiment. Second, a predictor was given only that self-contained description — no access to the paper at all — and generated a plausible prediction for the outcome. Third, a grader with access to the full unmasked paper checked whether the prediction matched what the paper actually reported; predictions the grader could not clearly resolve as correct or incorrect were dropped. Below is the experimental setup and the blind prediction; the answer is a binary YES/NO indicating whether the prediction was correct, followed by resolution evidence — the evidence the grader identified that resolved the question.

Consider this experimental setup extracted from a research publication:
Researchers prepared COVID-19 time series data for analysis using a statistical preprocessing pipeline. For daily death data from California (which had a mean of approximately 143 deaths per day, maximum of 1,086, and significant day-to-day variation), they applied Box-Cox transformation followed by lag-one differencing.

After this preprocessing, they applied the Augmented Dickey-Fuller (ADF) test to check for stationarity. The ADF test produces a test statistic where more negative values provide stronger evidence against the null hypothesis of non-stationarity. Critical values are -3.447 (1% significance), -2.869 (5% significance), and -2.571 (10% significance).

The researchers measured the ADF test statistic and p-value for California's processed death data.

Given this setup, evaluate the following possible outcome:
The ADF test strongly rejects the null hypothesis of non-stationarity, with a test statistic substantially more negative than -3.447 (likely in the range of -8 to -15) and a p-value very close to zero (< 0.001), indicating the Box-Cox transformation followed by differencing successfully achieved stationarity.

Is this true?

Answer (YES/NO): NO